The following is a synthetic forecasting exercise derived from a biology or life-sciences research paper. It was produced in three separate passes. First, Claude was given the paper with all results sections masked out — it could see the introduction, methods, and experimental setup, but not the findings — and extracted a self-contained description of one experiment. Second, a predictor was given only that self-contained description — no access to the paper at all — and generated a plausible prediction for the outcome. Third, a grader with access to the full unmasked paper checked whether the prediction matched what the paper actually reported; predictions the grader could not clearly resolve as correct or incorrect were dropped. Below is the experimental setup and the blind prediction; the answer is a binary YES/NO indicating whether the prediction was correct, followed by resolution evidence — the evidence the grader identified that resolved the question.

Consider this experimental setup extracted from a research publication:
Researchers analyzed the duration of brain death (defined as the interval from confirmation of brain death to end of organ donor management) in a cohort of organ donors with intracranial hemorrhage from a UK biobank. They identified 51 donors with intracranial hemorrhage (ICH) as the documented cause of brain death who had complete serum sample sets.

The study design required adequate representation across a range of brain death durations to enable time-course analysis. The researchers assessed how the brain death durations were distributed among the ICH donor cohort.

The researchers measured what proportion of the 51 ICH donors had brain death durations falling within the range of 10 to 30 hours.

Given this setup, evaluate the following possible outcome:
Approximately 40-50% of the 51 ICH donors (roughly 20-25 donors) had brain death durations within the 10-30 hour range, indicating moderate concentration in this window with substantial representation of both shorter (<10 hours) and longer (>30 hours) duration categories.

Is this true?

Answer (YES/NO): NO